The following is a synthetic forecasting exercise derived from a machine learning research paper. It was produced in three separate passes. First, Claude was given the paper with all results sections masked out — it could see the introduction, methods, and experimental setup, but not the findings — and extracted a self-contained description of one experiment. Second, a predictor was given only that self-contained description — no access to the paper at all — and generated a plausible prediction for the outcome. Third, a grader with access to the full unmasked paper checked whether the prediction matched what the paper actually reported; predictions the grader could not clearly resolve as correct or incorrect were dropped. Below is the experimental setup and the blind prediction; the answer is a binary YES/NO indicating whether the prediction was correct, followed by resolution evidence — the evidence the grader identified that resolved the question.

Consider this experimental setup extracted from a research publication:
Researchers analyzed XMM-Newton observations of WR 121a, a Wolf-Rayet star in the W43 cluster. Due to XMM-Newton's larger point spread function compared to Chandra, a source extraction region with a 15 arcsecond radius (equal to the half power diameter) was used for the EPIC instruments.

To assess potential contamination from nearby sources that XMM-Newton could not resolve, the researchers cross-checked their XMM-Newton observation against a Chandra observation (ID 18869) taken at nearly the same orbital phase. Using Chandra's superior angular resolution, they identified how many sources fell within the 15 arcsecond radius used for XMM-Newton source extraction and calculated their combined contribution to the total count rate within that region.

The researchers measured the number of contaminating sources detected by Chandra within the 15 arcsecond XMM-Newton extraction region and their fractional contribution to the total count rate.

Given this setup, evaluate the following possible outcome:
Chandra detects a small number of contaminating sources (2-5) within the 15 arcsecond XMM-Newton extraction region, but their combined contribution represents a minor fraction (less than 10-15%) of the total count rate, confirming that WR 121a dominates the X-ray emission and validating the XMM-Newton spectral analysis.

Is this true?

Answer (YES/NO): YES